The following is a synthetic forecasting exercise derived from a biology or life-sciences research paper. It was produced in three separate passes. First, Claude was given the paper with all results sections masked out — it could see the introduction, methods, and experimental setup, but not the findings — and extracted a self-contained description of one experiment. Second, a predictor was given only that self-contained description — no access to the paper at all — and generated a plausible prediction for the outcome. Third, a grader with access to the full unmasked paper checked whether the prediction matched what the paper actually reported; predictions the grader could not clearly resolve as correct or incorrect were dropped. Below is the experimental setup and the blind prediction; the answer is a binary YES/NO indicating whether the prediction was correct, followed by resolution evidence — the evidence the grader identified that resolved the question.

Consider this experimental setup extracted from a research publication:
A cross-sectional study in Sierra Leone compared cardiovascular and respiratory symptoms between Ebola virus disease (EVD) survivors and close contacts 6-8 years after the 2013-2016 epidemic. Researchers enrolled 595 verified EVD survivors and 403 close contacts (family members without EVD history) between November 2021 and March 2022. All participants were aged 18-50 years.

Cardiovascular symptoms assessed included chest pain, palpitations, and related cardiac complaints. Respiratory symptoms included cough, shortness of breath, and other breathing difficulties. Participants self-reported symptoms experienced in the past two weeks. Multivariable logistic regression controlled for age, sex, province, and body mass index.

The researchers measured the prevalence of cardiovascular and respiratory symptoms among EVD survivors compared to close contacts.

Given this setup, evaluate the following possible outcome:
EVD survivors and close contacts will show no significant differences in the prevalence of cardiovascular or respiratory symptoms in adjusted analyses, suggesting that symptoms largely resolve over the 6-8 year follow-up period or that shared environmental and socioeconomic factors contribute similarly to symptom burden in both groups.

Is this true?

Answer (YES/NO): NO